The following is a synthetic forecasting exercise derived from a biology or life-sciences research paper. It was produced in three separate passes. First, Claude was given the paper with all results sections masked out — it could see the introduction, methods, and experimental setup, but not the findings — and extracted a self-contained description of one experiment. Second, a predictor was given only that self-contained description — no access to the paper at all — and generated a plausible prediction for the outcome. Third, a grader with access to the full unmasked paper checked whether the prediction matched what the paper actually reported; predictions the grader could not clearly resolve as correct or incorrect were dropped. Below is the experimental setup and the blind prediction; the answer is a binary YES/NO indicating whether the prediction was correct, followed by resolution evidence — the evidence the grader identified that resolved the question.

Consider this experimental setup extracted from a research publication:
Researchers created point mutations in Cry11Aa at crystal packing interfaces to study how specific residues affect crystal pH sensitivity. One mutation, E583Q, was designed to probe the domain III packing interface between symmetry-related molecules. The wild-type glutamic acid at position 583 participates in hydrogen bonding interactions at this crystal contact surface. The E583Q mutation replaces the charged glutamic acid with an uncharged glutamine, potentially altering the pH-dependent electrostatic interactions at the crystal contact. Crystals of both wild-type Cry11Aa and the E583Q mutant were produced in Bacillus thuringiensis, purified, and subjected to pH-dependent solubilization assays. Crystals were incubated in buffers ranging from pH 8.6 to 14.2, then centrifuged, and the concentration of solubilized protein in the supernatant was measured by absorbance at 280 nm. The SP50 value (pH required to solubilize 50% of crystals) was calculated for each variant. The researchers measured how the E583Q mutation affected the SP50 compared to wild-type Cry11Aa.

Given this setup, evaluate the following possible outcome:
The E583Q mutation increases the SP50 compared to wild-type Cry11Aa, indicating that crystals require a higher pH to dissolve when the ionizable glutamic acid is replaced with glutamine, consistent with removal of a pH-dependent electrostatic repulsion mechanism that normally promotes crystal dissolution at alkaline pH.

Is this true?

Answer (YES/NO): YES